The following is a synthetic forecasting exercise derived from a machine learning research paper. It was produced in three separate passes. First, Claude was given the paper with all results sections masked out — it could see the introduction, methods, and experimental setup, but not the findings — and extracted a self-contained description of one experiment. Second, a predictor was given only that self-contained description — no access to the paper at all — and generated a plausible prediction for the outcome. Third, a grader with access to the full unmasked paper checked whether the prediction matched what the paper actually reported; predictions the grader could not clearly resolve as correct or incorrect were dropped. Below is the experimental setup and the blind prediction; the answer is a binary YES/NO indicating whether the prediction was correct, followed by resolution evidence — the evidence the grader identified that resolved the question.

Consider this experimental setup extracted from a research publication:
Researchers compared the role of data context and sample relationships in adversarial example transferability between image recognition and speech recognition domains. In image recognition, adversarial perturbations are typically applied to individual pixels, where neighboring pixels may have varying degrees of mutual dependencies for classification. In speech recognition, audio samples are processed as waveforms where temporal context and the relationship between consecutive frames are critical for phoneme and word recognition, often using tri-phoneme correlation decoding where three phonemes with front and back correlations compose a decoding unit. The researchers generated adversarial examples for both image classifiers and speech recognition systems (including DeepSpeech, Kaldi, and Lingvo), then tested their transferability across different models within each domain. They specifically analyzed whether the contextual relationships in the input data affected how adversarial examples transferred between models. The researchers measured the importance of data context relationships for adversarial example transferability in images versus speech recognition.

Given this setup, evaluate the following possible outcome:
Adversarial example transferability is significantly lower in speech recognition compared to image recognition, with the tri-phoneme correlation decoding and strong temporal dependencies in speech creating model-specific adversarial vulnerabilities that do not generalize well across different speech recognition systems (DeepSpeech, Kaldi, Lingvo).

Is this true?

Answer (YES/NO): YES